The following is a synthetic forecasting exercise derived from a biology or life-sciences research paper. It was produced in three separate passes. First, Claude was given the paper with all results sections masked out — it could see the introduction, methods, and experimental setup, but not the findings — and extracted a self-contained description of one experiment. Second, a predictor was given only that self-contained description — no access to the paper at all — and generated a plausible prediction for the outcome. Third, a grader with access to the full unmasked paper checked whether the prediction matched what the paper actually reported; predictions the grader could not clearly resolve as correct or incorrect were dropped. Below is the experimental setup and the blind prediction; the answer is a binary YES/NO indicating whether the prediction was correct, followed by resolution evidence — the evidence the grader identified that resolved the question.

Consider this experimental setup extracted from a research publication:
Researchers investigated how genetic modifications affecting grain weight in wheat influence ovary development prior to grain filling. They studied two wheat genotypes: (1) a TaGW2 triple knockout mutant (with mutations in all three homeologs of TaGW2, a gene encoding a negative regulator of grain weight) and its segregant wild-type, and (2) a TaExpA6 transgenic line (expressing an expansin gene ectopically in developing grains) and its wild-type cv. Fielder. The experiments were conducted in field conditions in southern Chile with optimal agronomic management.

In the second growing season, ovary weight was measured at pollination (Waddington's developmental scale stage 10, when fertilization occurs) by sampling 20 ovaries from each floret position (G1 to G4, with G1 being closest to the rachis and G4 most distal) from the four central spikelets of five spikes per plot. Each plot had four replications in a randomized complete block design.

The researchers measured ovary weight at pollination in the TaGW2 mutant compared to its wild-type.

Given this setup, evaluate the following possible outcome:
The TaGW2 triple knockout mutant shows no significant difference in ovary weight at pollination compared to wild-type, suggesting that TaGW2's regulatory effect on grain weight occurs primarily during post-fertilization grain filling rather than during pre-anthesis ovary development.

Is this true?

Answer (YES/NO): NO